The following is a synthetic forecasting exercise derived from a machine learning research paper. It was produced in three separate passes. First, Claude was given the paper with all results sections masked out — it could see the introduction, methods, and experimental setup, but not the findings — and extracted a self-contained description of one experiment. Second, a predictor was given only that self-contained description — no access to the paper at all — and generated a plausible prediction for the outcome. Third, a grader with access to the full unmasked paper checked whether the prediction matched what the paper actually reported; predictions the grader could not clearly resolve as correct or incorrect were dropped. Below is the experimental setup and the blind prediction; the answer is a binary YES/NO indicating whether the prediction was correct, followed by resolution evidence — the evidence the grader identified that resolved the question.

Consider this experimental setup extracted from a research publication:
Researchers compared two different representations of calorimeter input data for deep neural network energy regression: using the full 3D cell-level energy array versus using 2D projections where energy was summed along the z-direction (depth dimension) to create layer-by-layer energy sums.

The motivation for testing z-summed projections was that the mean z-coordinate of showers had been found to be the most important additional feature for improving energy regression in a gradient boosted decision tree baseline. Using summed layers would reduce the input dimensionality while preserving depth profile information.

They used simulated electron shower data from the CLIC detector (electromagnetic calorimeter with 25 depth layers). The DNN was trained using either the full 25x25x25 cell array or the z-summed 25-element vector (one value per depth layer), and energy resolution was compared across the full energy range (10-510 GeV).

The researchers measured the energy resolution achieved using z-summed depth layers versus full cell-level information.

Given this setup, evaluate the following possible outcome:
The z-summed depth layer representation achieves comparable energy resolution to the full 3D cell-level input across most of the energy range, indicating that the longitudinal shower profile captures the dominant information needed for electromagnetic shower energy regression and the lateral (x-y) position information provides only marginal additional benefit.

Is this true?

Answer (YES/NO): NO